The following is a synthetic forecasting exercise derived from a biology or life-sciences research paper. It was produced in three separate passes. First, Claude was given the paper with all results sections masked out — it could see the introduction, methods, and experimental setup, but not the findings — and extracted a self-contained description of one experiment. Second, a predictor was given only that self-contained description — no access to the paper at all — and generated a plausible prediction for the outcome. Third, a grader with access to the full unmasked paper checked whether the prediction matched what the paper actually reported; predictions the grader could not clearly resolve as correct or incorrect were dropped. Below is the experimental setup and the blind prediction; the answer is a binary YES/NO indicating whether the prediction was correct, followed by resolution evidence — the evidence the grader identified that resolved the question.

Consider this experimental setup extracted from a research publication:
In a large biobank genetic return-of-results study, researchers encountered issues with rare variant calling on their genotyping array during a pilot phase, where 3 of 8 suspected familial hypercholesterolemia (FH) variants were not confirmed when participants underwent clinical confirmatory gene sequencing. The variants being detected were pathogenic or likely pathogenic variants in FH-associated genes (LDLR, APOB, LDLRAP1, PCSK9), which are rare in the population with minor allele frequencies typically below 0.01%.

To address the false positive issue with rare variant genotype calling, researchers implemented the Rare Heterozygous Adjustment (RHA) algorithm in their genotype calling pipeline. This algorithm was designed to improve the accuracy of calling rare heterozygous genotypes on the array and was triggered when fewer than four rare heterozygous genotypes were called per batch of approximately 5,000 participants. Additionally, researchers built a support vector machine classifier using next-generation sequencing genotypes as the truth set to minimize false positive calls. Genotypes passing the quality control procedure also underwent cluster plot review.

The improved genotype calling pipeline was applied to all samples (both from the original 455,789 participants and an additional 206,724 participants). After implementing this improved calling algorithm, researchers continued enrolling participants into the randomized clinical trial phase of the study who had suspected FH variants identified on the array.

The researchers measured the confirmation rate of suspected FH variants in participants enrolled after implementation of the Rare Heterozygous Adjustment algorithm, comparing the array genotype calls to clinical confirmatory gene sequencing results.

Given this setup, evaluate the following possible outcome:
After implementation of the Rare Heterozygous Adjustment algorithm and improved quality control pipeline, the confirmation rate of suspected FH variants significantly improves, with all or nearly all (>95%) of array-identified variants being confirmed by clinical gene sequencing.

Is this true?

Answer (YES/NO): YES